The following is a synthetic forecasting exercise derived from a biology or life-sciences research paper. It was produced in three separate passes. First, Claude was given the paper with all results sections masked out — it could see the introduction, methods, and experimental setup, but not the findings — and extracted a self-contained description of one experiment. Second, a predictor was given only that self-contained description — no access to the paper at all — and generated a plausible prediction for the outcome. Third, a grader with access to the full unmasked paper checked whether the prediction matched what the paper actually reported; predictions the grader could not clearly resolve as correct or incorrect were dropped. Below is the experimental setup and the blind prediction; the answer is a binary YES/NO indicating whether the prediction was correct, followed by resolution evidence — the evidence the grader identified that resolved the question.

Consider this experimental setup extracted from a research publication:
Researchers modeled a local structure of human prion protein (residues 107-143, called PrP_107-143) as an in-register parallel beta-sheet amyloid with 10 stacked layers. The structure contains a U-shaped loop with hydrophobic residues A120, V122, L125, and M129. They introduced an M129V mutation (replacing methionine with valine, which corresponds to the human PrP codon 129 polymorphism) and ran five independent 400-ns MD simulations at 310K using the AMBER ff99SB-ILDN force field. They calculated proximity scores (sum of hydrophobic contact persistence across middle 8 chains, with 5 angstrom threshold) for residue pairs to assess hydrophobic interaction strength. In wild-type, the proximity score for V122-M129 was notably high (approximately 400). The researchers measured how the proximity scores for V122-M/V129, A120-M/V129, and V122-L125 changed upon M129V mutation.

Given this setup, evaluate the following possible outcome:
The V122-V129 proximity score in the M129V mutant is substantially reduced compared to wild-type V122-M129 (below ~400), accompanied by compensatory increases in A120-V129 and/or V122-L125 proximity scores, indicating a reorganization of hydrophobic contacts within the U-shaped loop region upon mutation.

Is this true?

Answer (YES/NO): YES